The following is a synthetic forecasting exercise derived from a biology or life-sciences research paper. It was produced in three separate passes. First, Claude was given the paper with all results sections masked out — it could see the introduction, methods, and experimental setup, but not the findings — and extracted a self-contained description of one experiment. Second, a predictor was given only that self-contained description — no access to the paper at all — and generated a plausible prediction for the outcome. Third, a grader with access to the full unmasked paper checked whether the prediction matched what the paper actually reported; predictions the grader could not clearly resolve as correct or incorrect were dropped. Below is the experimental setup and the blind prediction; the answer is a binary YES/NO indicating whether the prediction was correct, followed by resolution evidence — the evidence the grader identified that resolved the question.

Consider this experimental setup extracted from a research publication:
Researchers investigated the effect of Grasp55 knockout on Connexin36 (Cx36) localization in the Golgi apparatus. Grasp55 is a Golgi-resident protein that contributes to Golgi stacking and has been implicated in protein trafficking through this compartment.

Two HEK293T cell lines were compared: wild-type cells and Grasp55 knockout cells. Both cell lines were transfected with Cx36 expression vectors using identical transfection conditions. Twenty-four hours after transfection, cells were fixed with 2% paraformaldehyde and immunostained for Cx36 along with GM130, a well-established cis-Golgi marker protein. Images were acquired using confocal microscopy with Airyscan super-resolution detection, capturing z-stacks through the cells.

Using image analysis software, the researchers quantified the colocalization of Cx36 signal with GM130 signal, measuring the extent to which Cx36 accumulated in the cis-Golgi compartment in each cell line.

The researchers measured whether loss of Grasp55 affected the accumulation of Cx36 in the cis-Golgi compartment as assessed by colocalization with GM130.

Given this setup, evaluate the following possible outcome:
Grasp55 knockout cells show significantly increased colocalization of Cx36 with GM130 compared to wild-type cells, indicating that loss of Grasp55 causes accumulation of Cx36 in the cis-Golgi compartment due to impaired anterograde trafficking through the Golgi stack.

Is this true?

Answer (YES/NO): NO